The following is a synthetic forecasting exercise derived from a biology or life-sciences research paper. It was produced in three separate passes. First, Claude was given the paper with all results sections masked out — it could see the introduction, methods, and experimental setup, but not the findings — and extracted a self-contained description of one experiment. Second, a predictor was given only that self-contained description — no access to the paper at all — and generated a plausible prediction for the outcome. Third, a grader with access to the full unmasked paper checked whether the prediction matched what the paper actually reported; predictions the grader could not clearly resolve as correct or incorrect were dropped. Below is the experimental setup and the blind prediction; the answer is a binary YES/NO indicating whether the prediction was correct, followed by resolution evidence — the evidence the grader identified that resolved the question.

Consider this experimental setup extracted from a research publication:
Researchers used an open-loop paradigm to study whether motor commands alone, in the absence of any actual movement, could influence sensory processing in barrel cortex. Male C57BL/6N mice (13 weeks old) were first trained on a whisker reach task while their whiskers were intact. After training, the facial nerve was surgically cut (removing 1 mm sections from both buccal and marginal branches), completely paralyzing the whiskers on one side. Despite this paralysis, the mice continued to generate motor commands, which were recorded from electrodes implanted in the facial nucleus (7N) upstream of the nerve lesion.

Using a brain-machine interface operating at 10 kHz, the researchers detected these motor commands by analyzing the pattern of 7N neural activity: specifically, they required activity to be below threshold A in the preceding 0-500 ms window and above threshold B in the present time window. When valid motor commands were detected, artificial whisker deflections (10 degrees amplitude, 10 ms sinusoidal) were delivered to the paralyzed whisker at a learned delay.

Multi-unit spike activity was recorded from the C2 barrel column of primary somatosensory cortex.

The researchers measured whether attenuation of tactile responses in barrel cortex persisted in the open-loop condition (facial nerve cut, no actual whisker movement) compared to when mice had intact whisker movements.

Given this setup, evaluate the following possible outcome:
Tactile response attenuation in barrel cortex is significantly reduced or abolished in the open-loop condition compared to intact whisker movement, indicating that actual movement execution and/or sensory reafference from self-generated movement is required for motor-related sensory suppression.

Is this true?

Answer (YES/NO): NO